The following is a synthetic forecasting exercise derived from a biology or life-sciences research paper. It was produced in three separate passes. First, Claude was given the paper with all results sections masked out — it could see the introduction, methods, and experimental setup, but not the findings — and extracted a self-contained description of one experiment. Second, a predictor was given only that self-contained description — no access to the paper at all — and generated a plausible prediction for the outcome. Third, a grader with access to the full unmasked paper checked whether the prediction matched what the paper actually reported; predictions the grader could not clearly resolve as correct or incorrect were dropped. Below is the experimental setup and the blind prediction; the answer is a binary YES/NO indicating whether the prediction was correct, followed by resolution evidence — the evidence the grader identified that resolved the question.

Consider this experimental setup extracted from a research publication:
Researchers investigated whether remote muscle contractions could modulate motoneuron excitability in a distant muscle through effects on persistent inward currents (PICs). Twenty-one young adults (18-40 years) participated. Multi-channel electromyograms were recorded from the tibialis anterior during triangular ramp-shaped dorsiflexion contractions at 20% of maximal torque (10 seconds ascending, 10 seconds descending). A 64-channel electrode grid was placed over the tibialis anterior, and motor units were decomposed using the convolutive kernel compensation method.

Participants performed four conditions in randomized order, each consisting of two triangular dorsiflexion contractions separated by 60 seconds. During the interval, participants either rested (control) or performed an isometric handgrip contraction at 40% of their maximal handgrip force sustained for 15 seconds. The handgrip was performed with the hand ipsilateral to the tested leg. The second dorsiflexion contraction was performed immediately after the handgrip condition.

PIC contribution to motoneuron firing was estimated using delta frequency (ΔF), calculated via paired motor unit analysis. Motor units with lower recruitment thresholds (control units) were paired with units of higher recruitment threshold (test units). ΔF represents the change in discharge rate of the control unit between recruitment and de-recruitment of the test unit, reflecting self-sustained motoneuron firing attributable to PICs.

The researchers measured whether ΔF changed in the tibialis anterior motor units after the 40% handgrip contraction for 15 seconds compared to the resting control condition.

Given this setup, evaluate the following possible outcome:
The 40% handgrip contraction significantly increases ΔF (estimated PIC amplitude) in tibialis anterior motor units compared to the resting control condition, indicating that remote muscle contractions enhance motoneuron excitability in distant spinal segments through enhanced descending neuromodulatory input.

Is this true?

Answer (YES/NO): NO